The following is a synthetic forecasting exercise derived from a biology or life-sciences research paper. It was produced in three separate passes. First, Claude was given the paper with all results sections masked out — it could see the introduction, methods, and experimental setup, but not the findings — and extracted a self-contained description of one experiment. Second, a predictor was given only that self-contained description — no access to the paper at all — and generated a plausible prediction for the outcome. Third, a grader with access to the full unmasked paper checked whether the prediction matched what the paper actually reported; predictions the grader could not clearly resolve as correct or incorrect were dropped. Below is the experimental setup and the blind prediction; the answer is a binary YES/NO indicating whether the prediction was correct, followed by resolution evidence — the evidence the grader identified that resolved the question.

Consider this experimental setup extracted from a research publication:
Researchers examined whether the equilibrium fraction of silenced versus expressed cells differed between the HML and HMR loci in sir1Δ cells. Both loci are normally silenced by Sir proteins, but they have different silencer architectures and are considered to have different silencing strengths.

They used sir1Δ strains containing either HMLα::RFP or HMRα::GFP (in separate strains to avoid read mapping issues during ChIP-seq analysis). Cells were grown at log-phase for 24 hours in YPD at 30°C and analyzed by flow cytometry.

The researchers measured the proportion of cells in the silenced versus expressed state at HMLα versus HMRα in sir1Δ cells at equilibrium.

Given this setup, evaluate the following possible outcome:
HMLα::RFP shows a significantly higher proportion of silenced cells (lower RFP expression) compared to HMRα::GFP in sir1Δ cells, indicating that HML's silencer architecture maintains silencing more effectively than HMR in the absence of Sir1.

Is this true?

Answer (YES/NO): NO